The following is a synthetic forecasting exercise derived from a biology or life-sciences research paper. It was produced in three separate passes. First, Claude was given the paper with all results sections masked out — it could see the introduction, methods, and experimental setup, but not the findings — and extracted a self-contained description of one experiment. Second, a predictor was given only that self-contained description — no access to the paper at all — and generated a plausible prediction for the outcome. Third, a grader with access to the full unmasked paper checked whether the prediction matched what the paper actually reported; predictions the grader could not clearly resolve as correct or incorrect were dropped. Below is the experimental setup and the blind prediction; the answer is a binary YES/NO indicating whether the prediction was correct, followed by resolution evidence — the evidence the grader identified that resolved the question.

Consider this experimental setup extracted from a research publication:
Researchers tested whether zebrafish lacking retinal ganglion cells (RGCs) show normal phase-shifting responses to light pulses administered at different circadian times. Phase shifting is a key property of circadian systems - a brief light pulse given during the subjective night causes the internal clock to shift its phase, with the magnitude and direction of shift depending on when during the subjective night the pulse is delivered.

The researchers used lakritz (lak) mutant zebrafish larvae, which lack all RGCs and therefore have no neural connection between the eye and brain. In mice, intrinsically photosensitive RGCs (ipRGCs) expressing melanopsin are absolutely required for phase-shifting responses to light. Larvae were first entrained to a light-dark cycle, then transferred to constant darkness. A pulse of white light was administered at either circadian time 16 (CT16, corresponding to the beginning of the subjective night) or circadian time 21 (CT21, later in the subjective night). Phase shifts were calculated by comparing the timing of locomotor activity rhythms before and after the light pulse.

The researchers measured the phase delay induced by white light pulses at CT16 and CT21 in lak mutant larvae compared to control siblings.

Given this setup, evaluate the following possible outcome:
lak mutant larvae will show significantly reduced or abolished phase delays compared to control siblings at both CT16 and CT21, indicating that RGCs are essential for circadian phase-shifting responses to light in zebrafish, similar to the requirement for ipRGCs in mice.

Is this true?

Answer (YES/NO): NO